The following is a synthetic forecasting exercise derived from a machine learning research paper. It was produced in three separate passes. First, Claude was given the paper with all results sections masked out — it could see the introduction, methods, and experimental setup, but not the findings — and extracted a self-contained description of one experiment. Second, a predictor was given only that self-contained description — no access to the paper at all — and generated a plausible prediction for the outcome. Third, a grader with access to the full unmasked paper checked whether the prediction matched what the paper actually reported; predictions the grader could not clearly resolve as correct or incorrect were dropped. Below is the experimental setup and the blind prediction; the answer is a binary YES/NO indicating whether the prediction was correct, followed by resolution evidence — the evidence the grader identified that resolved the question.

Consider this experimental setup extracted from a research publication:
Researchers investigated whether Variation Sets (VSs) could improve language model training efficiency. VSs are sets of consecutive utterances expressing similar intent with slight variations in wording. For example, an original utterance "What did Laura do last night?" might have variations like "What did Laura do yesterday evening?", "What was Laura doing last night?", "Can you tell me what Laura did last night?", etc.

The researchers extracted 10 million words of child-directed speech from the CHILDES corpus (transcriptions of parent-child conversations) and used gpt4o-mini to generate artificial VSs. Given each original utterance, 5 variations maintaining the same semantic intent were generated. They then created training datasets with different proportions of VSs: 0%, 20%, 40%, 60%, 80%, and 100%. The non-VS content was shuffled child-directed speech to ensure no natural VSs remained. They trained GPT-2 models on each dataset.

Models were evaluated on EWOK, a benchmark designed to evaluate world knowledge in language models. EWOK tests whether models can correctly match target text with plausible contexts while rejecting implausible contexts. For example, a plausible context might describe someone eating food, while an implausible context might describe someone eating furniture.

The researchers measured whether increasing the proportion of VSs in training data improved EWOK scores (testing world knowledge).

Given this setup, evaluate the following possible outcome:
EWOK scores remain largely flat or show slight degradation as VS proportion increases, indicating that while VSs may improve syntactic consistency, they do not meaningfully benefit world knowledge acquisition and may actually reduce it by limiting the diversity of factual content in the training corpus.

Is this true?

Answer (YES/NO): YES